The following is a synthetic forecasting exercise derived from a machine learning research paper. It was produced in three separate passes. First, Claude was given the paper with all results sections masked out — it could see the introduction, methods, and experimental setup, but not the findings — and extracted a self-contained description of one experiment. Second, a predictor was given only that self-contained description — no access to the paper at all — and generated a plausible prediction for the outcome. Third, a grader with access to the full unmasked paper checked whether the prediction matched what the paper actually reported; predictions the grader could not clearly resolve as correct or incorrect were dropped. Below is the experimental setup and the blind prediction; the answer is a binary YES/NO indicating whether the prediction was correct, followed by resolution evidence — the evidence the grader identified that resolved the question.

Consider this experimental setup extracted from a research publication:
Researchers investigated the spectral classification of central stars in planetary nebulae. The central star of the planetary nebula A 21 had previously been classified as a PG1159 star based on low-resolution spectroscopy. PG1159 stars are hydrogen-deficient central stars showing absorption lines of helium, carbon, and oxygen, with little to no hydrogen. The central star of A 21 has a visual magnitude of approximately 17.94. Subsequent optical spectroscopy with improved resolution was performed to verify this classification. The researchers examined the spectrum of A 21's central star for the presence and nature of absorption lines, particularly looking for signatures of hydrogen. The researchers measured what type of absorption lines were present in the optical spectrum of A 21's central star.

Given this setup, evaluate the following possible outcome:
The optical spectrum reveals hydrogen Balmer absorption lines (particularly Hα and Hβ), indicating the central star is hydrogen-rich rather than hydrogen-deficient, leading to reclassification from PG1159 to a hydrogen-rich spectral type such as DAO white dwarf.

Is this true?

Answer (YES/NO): YES